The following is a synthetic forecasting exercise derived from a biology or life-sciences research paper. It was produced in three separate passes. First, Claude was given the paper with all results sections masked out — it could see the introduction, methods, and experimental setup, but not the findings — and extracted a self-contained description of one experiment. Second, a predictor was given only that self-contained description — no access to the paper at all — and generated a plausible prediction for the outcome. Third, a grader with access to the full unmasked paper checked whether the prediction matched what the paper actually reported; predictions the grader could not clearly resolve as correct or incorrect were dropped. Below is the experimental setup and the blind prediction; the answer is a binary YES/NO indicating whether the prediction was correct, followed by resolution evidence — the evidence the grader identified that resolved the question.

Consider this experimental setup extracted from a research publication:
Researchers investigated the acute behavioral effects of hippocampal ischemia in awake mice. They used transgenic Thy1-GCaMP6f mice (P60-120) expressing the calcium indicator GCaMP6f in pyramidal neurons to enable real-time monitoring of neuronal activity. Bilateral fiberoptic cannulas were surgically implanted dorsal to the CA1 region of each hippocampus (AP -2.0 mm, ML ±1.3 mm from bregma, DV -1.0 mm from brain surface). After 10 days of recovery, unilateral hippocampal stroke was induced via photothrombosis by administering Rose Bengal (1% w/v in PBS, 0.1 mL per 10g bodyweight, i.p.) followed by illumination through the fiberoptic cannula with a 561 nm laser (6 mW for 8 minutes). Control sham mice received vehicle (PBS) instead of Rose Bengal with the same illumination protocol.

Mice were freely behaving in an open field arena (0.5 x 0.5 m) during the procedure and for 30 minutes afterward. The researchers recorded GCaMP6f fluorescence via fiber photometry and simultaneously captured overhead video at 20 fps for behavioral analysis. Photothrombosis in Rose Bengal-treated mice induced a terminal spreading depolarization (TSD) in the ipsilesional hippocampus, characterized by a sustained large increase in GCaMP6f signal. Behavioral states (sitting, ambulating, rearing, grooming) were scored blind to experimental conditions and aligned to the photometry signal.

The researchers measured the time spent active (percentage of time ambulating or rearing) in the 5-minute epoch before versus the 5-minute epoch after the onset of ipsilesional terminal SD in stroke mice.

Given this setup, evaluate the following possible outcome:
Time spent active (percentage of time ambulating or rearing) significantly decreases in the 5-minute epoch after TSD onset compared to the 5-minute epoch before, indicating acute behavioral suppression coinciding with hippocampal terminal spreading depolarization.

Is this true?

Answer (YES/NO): NO